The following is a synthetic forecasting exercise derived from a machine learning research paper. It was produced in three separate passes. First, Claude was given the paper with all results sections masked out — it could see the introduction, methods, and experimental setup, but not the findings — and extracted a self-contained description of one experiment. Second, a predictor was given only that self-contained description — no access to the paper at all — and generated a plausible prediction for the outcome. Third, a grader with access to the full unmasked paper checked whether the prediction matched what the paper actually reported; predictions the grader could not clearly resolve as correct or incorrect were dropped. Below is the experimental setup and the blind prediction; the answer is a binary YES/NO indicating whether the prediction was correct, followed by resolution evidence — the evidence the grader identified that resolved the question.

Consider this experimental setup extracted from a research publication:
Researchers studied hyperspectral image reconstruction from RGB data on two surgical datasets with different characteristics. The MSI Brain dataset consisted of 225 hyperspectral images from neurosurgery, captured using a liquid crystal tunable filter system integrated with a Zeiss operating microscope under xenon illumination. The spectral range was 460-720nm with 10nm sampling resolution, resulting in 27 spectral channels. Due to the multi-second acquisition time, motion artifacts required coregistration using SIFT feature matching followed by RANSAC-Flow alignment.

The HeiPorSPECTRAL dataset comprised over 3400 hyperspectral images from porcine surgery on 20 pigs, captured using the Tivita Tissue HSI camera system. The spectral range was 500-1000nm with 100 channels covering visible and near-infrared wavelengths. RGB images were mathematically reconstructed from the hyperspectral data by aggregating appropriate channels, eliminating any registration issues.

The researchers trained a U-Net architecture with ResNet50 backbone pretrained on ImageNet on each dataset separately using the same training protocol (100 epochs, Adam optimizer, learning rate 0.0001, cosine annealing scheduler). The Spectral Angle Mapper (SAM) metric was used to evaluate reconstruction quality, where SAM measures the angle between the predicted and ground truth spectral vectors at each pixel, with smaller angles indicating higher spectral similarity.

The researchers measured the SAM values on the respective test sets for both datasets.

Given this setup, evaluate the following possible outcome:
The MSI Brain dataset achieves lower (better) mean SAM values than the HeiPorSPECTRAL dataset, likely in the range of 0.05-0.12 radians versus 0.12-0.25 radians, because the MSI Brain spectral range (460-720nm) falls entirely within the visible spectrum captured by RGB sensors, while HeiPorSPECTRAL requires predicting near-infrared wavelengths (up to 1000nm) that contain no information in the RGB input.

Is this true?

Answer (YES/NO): NO